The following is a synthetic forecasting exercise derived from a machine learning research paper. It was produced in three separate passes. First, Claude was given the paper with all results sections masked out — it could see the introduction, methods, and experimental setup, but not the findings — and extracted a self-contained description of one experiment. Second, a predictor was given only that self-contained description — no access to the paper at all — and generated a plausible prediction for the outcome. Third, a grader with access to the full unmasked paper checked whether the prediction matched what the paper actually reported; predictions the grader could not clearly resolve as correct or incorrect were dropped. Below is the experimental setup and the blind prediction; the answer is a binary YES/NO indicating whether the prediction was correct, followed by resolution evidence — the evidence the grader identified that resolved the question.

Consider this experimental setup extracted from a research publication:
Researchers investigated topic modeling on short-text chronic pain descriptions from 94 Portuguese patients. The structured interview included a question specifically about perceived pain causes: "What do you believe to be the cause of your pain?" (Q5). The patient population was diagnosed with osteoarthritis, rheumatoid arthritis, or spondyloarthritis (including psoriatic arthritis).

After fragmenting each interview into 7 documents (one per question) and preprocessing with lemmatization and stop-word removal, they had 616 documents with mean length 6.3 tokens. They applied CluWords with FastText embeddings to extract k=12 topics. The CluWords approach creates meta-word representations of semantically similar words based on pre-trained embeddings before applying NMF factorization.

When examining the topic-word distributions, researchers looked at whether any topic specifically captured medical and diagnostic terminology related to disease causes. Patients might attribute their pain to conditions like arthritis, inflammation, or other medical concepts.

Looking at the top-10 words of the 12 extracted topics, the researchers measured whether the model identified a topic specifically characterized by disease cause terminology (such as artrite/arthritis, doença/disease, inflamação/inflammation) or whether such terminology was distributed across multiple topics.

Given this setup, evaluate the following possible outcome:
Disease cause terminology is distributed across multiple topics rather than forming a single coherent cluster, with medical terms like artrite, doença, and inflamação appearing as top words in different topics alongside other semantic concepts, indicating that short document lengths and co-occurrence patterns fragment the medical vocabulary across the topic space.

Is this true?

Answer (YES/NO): NO